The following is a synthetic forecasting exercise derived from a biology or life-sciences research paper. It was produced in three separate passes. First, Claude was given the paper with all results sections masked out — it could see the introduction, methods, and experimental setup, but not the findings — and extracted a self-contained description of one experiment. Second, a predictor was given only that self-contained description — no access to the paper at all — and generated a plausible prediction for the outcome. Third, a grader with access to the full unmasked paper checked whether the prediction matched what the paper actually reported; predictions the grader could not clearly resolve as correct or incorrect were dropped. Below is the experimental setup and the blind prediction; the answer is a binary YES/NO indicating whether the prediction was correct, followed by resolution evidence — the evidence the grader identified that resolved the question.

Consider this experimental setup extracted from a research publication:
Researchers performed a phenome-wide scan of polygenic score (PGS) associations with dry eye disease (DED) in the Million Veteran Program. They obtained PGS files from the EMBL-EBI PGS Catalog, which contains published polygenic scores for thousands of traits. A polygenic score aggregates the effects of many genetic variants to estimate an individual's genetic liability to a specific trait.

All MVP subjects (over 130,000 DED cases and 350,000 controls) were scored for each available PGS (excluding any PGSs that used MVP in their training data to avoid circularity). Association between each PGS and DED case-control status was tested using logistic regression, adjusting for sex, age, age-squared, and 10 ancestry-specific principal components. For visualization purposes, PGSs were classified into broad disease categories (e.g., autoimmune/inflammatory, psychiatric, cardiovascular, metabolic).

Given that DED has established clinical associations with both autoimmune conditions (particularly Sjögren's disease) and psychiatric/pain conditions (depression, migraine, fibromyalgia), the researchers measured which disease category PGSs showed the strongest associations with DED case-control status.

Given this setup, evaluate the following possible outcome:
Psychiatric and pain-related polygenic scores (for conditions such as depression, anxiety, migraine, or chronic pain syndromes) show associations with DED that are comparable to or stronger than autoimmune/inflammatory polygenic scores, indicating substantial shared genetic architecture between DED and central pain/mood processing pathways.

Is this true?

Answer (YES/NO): YES